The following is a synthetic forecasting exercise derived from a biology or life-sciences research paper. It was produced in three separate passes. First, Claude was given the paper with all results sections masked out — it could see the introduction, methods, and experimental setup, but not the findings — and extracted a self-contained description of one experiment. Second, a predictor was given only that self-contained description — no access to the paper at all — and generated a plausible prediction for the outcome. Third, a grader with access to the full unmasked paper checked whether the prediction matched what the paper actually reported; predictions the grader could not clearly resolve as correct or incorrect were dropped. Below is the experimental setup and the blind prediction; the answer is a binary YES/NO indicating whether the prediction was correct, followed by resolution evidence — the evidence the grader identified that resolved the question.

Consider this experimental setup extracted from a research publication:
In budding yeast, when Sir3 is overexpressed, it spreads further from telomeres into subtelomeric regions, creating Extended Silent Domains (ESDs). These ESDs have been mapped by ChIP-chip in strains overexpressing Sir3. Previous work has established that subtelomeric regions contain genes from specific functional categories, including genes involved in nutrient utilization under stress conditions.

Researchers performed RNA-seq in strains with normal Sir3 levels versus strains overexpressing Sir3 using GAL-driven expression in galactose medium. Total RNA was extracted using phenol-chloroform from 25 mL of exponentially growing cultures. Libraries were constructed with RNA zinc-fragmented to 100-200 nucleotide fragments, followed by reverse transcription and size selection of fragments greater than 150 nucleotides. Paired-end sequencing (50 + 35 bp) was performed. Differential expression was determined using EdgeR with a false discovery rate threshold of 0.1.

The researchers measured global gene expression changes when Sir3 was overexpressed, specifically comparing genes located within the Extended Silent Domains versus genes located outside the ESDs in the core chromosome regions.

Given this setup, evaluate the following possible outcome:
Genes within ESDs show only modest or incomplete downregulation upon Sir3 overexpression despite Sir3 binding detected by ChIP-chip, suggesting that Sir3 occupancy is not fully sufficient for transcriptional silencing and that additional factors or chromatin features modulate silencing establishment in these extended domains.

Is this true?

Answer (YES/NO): NO